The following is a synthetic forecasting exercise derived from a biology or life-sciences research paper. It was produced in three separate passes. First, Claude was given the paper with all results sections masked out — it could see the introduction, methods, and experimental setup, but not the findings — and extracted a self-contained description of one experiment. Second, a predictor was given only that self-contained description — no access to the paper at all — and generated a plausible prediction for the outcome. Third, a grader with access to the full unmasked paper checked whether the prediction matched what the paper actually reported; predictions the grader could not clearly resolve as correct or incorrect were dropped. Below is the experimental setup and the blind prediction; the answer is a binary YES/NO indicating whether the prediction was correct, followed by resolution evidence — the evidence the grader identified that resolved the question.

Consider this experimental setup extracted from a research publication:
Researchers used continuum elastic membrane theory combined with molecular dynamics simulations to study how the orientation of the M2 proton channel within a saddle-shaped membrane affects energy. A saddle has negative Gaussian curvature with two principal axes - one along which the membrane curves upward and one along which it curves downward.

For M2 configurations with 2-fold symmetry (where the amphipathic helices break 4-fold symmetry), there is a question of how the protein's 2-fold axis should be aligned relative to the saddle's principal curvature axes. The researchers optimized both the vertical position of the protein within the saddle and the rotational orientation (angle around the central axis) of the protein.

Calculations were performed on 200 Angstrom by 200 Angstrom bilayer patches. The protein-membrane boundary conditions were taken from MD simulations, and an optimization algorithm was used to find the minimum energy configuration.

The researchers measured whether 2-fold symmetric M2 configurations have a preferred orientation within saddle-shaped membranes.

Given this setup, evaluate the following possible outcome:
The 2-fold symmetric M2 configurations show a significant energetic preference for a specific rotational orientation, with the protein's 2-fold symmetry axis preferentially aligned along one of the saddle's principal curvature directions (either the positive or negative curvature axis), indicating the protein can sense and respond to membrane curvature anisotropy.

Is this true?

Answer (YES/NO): YES